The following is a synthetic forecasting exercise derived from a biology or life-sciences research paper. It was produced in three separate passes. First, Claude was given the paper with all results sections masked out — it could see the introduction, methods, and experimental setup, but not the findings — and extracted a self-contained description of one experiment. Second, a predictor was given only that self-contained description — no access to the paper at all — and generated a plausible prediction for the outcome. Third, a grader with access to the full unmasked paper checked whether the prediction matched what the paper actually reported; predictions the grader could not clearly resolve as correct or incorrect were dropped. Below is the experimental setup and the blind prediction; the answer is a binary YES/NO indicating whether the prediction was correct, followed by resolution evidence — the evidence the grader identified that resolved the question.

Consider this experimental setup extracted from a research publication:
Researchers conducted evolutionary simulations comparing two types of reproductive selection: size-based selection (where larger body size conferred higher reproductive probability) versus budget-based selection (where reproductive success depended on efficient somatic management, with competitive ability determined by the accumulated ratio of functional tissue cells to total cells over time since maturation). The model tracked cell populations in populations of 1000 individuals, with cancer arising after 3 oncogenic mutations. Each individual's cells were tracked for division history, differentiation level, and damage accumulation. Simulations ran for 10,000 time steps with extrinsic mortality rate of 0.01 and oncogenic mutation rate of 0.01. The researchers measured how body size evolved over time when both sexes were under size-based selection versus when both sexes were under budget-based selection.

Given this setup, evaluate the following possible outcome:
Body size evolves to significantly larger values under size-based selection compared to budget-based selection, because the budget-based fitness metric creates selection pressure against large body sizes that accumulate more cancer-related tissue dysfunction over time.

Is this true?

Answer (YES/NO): YES